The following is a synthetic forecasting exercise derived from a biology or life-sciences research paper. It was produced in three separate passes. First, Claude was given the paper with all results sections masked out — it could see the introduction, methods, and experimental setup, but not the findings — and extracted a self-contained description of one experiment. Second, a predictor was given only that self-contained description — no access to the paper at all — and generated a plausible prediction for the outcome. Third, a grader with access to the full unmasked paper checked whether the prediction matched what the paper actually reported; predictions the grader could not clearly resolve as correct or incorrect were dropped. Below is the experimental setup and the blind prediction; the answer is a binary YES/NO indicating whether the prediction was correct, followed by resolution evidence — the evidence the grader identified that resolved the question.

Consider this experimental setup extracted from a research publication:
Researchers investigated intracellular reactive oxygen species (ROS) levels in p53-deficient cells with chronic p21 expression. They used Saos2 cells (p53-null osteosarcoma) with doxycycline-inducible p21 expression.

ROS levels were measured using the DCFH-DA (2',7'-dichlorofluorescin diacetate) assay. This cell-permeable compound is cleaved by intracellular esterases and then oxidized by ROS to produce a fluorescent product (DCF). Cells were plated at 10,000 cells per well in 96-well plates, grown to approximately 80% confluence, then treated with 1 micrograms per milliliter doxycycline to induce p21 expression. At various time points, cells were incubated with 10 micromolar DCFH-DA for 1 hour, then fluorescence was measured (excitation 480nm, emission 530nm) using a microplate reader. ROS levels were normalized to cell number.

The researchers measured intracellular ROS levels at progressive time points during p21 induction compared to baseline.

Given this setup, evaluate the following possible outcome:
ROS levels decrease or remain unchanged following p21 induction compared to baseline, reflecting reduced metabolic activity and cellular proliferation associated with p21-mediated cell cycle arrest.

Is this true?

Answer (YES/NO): NO